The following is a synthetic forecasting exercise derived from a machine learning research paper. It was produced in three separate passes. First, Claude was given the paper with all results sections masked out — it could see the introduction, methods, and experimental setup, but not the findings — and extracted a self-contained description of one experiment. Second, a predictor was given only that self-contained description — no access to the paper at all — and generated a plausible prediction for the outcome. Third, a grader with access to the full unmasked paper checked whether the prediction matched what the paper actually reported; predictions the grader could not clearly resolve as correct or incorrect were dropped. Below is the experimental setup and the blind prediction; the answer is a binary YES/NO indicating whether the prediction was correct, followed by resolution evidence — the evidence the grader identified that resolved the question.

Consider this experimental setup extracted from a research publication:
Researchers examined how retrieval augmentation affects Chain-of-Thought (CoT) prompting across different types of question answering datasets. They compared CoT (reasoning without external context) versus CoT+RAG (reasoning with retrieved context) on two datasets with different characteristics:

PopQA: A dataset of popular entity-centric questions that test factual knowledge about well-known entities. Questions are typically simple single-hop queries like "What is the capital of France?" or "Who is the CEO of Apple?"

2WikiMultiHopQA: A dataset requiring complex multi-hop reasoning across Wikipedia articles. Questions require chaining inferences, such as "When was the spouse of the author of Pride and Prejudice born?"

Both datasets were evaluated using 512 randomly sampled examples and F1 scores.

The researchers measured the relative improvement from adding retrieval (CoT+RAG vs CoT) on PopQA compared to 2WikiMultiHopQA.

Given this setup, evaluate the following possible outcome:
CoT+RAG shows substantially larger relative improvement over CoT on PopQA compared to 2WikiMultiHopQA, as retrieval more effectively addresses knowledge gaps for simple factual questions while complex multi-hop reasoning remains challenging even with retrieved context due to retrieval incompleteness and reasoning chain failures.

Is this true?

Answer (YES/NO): YES